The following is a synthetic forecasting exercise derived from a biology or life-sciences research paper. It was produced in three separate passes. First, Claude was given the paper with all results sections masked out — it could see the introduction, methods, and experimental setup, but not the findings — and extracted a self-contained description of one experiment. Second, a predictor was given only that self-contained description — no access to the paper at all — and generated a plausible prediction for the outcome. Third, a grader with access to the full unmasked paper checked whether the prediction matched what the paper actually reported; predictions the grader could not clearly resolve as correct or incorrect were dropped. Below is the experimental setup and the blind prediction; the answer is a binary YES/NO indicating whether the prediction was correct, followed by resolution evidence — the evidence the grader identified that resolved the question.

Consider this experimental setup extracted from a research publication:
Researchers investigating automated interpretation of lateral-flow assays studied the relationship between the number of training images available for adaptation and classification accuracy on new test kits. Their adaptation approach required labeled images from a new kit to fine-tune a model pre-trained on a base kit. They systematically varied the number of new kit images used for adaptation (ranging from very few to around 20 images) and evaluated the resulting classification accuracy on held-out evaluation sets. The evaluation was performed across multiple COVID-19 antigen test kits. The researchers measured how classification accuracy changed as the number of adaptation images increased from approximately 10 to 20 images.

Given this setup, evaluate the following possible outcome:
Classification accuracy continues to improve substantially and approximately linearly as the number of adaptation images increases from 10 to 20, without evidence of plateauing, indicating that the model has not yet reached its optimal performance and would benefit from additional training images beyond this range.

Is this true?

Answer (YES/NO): NO